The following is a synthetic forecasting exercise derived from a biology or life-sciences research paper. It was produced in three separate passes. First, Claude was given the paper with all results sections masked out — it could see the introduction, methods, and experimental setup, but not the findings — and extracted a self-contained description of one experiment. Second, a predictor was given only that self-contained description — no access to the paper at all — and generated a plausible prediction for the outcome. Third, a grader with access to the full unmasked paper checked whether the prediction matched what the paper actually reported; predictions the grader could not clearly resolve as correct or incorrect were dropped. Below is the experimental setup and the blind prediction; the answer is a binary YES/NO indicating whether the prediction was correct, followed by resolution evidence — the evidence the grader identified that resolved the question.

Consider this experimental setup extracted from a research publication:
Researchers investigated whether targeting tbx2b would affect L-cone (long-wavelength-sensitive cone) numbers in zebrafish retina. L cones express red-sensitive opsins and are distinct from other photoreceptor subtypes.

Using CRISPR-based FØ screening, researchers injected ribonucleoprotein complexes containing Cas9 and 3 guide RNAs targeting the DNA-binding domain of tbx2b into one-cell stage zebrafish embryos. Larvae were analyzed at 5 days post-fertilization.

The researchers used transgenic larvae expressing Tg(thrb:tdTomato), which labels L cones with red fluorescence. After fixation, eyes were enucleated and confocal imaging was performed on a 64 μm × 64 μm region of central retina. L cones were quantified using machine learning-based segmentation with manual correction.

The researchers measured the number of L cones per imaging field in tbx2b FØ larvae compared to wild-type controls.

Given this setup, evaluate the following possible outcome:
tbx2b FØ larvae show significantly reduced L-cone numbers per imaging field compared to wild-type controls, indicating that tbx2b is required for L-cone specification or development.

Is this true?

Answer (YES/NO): NO